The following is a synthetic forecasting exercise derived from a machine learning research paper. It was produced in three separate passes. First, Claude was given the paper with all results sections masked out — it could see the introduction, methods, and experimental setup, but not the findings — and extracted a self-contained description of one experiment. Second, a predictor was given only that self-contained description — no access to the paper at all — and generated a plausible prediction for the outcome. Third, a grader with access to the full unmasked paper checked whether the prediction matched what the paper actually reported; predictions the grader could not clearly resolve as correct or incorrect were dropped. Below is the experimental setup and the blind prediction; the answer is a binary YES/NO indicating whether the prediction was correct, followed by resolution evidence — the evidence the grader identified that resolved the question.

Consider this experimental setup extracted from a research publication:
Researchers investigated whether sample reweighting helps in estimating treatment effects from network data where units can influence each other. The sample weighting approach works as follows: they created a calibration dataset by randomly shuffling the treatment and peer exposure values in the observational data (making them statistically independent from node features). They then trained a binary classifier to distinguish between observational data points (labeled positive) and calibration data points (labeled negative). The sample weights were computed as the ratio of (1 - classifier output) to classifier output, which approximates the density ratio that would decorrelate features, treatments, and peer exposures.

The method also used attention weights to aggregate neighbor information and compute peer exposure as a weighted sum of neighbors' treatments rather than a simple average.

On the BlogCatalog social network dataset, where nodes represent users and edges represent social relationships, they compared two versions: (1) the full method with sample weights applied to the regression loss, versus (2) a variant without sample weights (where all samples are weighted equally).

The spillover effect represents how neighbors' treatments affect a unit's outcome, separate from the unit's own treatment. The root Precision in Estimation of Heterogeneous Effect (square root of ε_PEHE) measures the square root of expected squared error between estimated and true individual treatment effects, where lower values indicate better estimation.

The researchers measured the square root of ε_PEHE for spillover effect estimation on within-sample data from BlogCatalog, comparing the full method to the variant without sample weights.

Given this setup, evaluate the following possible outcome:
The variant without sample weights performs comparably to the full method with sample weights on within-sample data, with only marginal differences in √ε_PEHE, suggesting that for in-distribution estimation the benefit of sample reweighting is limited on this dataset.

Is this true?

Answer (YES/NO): YES